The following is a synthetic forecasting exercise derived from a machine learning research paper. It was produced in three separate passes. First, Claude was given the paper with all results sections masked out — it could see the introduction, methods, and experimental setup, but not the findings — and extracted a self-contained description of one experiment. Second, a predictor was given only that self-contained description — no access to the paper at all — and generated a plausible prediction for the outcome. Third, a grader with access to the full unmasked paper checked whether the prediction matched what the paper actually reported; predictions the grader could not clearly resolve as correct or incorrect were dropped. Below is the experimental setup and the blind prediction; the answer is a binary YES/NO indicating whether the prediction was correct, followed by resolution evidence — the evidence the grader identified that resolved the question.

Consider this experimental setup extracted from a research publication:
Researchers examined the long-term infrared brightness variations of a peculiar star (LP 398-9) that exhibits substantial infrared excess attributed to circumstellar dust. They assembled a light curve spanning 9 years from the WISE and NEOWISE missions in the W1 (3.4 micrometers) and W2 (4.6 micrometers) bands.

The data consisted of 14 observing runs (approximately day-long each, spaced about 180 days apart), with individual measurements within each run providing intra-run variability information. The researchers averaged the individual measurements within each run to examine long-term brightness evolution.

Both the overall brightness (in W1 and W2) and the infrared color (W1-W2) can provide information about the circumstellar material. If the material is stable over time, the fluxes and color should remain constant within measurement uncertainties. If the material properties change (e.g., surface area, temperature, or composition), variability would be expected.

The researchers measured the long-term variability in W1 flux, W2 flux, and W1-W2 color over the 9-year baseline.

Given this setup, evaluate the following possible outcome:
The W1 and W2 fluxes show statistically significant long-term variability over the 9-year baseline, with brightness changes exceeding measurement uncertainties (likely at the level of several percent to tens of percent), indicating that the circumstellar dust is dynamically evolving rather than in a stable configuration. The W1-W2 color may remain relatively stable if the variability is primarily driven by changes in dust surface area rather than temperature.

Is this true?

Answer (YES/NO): YES